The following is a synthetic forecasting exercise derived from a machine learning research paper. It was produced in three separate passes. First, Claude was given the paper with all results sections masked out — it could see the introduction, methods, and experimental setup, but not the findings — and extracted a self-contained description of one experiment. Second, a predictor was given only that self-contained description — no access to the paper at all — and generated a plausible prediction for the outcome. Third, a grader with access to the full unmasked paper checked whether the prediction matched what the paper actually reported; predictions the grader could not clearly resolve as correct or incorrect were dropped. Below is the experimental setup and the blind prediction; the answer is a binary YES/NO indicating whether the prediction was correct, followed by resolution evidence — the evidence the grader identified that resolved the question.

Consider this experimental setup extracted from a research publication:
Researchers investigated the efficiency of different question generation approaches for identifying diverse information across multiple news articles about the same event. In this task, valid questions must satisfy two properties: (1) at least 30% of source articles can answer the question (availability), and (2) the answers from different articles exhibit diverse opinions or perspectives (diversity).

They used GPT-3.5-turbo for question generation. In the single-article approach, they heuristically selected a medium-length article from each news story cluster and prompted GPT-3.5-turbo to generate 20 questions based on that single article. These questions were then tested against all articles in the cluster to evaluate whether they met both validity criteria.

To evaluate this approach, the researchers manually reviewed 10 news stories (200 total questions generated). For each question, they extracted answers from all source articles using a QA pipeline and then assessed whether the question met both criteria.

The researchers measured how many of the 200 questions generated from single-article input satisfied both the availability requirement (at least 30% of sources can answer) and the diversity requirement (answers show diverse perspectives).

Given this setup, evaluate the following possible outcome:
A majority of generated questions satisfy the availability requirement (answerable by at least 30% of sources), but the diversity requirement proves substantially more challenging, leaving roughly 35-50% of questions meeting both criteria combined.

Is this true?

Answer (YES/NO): NO